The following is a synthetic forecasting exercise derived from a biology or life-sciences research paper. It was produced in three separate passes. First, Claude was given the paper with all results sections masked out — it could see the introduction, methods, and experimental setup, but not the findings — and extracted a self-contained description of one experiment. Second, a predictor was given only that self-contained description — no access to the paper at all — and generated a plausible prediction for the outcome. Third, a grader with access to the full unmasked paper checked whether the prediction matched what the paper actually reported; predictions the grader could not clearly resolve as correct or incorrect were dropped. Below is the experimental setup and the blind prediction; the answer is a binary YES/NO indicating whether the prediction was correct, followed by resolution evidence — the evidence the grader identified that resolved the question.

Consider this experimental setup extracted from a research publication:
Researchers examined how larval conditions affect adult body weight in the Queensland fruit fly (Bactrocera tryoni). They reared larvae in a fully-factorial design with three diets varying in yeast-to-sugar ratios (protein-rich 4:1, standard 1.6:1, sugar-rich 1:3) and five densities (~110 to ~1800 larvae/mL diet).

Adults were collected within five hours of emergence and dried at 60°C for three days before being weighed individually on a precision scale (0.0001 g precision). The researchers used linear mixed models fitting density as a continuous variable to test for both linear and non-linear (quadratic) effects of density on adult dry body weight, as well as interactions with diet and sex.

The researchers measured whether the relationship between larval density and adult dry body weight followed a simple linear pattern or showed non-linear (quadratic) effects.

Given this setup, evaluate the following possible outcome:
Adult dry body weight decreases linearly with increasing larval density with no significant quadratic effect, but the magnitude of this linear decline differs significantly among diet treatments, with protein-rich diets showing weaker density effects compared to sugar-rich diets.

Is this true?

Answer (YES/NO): NO